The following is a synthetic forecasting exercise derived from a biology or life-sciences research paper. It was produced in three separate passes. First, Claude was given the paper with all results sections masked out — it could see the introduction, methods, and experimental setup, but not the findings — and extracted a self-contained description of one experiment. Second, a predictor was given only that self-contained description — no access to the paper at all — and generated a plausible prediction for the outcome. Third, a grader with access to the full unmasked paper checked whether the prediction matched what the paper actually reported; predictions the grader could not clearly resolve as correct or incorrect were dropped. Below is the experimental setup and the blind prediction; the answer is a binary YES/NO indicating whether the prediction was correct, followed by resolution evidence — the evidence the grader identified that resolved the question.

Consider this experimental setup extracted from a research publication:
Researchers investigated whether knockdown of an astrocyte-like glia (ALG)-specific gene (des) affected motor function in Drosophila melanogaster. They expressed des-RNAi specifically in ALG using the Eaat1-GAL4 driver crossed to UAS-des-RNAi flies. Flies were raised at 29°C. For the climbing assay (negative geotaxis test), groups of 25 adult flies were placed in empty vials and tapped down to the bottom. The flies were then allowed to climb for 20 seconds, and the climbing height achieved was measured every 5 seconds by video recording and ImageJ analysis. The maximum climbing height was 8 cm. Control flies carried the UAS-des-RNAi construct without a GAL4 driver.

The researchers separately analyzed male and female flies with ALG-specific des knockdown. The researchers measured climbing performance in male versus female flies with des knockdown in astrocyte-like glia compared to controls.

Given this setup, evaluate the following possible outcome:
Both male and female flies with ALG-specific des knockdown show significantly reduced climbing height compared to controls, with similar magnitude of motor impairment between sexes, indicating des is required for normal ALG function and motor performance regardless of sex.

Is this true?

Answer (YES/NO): NO